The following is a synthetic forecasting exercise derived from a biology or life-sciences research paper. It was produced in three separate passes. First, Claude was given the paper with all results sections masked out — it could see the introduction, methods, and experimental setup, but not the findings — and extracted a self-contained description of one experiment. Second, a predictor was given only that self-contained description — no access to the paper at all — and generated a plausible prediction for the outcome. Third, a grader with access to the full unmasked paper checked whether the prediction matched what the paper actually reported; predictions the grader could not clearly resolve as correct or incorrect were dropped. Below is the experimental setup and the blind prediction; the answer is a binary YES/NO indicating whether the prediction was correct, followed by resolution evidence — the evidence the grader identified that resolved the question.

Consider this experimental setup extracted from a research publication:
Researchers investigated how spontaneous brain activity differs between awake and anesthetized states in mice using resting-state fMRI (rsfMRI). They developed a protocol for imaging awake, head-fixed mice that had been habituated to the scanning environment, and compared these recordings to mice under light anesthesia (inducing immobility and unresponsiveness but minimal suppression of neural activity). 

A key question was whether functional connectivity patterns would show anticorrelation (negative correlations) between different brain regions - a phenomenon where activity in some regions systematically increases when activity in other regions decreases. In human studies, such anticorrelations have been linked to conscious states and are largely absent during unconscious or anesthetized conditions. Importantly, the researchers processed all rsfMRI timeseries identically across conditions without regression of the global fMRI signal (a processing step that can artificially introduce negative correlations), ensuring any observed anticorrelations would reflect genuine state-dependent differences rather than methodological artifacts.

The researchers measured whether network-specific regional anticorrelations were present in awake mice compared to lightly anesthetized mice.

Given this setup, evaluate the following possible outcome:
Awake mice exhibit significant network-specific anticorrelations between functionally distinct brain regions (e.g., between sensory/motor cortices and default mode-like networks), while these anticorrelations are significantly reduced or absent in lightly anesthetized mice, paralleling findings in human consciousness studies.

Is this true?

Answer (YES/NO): YES